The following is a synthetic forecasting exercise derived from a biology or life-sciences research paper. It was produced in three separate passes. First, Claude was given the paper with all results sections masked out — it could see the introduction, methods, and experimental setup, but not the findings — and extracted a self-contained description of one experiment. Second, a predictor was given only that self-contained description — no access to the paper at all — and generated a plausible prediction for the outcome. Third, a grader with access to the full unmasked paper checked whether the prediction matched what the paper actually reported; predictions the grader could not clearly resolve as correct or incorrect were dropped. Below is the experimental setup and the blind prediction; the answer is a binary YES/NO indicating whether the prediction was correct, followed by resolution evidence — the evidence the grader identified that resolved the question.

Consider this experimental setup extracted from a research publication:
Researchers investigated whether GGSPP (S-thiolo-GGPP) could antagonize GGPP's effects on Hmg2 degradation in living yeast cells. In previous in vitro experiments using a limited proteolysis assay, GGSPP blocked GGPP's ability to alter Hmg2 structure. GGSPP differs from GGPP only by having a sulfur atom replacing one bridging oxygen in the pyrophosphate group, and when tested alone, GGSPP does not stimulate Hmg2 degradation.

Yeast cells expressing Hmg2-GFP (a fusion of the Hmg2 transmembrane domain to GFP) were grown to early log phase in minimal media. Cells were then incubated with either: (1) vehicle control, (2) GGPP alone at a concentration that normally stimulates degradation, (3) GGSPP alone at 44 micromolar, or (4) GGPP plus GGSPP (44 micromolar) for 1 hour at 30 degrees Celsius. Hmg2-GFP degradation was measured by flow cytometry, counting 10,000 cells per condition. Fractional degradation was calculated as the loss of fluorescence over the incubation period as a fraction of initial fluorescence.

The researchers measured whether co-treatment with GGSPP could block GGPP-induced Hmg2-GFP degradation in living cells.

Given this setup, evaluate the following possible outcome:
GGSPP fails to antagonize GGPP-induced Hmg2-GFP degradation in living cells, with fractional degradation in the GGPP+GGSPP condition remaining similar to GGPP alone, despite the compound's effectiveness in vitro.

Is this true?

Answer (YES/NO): NO